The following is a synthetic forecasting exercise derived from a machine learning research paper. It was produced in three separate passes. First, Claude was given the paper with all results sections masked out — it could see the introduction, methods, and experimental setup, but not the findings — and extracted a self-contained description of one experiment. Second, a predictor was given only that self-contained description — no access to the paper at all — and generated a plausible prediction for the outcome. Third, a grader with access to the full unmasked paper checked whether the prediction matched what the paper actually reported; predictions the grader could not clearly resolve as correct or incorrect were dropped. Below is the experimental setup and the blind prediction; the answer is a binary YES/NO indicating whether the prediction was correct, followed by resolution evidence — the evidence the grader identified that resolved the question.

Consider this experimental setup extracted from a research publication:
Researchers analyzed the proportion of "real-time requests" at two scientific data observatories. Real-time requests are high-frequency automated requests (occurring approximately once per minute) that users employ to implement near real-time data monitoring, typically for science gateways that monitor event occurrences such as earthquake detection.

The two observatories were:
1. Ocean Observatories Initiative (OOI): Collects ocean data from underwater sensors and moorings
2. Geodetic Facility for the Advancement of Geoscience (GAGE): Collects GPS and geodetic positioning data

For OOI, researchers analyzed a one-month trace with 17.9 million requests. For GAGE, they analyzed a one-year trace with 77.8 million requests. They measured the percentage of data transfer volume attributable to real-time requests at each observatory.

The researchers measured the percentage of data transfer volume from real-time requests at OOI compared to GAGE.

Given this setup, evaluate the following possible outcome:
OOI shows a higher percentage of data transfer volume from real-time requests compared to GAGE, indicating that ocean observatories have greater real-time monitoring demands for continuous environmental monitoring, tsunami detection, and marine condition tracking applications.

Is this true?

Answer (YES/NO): YES